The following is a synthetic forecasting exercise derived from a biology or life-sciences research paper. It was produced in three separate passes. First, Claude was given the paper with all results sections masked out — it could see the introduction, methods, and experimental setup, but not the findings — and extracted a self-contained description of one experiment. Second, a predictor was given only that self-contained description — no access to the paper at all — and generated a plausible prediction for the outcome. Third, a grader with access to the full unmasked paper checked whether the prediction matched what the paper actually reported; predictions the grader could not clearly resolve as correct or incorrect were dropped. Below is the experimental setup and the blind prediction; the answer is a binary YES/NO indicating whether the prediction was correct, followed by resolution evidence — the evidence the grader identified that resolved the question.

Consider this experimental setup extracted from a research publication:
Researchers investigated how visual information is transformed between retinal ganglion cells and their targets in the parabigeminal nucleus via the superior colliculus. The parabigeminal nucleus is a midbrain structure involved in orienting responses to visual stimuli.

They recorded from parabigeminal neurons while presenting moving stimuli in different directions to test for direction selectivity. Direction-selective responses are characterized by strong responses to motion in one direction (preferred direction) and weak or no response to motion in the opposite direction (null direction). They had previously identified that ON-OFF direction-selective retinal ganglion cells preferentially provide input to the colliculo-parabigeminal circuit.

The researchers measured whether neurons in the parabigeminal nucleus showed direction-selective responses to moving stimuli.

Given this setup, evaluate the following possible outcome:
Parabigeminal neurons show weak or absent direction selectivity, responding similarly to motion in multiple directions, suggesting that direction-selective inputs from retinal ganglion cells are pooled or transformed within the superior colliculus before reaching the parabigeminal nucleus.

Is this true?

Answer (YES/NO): NO